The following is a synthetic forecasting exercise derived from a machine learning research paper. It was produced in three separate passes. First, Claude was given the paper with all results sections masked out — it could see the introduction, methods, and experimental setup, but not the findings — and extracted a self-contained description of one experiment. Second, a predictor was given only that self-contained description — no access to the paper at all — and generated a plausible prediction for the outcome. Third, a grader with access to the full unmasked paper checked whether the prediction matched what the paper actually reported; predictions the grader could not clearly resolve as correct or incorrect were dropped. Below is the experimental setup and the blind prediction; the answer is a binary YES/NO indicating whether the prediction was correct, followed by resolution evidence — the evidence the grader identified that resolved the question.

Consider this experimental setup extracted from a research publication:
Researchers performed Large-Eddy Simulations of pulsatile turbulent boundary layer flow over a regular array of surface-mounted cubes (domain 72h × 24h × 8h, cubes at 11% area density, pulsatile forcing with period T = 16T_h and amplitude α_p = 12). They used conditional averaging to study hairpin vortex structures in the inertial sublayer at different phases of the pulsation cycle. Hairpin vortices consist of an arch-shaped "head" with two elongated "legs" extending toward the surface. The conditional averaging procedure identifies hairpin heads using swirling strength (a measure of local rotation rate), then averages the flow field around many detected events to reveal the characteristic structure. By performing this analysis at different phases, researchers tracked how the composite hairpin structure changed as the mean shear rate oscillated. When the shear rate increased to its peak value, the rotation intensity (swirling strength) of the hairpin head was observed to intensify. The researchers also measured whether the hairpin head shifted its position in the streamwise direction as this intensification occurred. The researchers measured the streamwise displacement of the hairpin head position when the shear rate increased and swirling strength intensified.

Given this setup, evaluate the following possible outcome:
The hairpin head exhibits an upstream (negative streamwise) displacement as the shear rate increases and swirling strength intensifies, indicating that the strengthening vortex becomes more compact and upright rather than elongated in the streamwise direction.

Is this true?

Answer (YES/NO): NO